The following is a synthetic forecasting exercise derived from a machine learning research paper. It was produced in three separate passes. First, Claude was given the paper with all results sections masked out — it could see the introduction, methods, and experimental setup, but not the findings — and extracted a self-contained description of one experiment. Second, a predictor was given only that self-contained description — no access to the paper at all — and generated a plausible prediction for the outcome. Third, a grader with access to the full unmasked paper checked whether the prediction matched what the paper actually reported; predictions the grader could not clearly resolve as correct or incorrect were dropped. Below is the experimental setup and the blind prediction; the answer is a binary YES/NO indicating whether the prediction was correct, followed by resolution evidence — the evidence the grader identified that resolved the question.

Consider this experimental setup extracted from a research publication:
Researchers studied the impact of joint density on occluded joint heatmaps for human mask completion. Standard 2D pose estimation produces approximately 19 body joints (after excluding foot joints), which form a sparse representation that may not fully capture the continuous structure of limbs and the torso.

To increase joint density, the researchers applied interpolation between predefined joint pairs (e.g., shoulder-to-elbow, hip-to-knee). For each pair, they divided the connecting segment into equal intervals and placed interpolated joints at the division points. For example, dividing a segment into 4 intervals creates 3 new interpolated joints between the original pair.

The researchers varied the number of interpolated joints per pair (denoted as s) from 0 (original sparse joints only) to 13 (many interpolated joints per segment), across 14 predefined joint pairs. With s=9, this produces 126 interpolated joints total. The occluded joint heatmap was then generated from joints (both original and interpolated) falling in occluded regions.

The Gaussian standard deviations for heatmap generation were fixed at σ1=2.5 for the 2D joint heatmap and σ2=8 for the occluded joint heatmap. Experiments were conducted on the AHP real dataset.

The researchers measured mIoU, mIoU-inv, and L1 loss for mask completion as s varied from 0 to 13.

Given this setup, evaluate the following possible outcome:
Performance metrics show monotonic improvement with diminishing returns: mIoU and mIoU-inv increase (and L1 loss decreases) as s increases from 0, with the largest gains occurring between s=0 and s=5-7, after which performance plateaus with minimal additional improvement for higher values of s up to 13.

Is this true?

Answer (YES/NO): NO